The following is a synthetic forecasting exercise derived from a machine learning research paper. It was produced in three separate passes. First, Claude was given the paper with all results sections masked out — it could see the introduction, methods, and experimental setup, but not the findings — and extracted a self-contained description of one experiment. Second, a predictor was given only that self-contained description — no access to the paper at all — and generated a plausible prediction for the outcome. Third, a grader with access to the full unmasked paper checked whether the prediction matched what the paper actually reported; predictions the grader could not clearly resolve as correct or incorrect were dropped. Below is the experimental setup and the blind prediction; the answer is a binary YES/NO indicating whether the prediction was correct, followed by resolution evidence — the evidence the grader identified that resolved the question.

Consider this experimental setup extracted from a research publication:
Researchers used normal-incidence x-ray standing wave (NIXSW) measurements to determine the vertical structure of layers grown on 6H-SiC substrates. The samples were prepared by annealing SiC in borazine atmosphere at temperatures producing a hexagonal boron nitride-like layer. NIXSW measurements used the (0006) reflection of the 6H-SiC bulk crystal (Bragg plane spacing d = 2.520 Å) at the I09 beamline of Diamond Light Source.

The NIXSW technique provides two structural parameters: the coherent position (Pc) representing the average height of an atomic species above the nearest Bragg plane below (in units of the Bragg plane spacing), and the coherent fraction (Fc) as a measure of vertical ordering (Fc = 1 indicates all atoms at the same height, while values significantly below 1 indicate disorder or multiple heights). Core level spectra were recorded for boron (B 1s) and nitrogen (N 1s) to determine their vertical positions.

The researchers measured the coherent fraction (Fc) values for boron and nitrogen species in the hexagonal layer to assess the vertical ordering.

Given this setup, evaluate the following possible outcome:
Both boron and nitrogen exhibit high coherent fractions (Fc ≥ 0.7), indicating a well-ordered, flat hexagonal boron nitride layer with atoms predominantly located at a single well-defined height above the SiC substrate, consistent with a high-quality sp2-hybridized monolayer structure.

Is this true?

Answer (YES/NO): NO